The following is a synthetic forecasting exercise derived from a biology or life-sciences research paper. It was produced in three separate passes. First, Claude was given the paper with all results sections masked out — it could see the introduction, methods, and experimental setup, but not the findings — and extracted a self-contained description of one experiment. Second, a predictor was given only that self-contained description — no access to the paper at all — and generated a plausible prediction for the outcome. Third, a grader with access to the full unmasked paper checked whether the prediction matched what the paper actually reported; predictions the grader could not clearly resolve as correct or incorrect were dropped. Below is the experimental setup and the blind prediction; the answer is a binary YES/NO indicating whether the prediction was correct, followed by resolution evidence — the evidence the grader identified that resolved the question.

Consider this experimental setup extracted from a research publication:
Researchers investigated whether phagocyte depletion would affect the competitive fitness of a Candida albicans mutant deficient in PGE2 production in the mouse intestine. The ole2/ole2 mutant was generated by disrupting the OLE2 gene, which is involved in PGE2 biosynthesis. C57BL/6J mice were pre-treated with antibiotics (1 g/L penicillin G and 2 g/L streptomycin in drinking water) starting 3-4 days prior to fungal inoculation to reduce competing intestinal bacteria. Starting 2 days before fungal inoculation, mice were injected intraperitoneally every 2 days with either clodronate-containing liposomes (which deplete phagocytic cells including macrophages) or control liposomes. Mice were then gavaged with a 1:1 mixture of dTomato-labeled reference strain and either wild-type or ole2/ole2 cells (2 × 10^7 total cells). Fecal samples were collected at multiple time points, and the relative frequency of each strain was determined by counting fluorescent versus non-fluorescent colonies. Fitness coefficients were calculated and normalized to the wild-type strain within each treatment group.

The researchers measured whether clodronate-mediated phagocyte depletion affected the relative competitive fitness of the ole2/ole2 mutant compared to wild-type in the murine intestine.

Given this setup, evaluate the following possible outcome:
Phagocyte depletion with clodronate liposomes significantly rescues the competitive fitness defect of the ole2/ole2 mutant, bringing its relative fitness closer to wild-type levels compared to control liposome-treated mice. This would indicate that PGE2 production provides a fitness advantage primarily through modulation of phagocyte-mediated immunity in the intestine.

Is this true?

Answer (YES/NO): YES